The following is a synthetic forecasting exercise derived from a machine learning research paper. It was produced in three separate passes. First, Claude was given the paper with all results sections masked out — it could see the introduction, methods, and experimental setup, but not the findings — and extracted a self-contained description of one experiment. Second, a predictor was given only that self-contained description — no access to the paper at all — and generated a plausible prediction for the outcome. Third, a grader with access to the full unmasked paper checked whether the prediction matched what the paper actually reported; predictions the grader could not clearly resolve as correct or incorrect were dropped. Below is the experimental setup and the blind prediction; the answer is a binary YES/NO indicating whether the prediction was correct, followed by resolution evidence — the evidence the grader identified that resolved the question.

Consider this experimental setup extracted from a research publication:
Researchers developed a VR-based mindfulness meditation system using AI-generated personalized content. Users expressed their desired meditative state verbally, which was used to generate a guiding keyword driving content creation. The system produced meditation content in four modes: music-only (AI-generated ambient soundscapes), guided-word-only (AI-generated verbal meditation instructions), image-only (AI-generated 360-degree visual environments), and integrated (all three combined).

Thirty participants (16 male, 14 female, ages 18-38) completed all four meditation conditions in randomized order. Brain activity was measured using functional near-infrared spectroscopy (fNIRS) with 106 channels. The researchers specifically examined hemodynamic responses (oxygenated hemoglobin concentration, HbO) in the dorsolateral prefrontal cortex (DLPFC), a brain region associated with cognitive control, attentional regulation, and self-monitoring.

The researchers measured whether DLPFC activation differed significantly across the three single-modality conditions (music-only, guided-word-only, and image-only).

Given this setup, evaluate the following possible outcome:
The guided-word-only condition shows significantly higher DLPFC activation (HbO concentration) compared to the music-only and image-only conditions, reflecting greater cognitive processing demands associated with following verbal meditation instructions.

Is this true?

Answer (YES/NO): NO